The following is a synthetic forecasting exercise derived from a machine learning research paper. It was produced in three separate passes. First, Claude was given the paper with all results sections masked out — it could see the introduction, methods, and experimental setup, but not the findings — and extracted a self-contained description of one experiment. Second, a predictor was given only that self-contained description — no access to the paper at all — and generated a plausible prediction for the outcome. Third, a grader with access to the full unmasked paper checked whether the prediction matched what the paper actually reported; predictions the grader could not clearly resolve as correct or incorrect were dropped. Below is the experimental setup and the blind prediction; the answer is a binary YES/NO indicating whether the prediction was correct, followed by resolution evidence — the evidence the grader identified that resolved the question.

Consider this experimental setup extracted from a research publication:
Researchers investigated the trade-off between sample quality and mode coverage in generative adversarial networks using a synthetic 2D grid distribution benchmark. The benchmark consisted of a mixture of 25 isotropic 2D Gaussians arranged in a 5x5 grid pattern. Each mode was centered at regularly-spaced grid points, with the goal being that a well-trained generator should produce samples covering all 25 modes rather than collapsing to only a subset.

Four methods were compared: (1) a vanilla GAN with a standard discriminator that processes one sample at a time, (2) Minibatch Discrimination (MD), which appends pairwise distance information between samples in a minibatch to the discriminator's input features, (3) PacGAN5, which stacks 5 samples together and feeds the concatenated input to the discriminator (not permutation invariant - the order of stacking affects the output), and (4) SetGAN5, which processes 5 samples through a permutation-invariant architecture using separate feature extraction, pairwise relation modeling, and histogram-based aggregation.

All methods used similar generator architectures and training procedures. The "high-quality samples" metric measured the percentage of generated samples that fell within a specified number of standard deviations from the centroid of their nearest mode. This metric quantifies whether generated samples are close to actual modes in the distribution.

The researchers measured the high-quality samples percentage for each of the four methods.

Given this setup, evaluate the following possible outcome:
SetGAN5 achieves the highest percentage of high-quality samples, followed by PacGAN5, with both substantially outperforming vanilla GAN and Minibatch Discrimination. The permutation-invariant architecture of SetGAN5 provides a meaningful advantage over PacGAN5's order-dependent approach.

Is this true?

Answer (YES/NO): NO